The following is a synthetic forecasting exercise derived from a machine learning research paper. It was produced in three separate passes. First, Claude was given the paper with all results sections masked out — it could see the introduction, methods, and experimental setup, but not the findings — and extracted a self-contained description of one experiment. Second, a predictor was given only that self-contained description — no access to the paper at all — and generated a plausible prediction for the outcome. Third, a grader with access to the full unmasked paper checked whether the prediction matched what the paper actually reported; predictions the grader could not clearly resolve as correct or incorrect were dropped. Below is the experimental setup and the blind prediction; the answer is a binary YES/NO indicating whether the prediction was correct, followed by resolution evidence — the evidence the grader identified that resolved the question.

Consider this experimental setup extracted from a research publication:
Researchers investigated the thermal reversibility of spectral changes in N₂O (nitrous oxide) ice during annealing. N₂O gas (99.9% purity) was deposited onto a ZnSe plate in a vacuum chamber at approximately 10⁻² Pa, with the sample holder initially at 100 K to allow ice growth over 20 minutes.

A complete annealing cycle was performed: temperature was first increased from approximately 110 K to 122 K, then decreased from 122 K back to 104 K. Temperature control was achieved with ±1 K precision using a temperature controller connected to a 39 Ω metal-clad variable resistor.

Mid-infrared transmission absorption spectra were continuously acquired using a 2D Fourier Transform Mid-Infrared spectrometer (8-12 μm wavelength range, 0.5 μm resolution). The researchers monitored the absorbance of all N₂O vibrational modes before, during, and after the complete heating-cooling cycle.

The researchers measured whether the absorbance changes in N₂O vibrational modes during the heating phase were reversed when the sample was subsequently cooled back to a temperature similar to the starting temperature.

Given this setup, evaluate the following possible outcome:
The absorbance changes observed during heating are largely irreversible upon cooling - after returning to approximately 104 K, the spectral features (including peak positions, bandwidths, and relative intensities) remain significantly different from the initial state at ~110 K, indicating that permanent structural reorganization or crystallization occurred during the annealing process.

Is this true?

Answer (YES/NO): YES